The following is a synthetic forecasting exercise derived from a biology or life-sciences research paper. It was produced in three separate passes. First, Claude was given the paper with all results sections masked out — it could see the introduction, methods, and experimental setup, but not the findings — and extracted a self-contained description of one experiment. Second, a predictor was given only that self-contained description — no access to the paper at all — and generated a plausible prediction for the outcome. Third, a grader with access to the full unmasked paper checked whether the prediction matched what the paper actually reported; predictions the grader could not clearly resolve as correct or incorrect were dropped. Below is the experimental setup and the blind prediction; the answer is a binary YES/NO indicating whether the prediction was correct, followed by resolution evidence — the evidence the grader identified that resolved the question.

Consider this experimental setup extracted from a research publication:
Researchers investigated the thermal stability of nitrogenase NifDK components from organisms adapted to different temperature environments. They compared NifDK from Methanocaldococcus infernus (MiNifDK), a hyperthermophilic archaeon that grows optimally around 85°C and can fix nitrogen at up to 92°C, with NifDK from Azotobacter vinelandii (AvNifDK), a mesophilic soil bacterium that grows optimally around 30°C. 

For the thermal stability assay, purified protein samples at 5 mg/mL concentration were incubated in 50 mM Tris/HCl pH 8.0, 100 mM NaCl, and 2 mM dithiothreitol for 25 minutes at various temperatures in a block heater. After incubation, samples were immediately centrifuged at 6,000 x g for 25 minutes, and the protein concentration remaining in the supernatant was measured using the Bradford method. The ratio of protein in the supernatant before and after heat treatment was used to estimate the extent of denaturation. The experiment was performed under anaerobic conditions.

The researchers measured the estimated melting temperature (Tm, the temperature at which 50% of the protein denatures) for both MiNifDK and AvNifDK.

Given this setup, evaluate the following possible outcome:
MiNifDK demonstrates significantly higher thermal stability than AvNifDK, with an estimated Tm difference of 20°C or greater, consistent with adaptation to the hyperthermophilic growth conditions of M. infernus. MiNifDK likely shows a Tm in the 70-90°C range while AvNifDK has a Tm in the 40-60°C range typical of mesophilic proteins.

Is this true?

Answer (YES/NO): NO